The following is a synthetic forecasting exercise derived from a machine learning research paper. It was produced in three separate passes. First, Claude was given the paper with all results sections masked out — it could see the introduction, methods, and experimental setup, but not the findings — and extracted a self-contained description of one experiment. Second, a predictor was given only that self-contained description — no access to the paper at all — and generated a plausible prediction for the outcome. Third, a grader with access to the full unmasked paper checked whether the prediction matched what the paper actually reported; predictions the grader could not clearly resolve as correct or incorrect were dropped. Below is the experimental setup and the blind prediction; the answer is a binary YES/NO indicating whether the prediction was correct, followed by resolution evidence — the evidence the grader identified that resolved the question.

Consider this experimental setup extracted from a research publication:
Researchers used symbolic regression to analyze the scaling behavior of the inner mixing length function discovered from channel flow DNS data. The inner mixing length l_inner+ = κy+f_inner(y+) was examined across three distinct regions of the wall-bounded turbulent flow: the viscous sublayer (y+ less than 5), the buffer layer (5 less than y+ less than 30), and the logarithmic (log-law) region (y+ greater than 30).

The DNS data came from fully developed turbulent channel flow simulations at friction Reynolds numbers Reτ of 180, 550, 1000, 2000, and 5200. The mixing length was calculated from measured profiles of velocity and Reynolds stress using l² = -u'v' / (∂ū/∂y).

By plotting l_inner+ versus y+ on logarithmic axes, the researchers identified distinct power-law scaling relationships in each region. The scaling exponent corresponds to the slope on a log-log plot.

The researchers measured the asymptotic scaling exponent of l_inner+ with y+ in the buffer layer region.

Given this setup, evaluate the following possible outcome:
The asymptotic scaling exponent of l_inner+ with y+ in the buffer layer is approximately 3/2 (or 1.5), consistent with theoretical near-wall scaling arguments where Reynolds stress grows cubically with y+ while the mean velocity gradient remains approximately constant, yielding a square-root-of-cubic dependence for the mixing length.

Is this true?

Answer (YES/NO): NO